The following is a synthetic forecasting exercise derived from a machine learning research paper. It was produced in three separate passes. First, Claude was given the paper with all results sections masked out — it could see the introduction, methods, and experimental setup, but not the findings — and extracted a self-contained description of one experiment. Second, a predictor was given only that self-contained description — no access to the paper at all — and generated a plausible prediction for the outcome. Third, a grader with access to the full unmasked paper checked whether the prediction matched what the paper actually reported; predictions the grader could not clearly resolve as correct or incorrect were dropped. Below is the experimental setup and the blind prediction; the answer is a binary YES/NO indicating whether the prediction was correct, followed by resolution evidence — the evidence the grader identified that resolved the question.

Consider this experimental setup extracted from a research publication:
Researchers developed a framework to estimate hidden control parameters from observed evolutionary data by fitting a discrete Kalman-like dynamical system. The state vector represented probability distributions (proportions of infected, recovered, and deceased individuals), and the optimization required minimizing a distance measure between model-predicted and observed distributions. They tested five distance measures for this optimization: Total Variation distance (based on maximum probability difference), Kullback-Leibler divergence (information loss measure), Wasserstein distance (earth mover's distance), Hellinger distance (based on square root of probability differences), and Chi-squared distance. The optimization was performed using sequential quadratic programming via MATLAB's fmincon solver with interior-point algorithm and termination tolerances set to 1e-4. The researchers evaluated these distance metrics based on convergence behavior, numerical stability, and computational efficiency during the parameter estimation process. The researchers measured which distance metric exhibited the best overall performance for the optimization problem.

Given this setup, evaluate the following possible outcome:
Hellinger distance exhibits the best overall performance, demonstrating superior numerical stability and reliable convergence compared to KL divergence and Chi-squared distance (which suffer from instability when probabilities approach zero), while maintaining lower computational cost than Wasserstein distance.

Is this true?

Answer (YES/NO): YES